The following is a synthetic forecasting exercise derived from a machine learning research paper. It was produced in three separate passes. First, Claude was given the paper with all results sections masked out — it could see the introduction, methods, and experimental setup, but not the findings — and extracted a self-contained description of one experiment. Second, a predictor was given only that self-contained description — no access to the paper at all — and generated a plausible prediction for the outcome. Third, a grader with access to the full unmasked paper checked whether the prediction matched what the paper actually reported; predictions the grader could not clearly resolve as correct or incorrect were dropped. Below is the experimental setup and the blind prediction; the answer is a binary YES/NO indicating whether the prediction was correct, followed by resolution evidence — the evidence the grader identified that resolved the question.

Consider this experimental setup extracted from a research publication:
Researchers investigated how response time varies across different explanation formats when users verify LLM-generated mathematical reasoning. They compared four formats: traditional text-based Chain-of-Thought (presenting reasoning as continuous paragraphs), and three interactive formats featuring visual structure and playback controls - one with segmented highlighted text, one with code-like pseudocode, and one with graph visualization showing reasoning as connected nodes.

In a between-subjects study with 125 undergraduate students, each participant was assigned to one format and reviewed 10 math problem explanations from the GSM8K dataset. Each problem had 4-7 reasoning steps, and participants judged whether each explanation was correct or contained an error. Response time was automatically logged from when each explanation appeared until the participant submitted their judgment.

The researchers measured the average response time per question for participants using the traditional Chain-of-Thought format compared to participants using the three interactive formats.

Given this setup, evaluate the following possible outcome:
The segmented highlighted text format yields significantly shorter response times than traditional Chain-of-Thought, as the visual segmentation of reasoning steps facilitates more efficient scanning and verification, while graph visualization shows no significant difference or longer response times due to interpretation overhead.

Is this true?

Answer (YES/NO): NO